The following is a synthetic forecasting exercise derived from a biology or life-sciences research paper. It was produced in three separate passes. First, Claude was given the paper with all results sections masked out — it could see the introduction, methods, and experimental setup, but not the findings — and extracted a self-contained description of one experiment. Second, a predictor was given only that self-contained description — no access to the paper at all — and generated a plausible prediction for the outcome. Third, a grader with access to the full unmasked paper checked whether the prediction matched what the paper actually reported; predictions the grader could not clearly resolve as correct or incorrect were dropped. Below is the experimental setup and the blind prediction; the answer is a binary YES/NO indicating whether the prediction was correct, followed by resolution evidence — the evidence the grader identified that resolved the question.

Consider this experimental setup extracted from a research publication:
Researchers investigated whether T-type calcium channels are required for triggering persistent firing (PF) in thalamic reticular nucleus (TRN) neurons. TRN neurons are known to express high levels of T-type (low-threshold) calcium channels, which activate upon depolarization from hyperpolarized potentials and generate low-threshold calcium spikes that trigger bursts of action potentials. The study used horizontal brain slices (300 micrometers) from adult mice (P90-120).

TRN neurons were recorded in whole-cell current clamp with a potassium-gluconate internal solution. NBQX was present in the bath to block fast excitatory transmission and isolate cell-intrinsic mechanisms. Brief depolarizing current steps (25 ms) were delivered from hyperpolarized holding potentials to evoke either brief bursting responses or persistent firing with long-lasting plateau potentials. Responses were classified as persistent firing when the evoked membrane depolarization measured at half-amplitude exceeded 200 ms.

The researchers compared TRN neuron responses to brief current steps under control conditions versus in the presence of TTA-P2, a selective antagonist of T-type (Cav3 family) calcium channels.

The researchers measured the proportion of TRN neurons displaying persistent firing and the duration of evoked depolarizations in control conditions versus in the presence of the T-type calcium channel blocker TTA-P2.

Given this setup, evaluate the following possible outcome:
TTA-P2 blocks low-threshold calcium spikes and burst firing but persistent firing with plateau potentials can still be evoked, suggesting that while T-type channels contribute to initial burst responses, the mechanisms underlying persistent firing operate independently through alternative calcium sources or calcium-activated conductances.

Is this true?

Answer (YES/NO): NO